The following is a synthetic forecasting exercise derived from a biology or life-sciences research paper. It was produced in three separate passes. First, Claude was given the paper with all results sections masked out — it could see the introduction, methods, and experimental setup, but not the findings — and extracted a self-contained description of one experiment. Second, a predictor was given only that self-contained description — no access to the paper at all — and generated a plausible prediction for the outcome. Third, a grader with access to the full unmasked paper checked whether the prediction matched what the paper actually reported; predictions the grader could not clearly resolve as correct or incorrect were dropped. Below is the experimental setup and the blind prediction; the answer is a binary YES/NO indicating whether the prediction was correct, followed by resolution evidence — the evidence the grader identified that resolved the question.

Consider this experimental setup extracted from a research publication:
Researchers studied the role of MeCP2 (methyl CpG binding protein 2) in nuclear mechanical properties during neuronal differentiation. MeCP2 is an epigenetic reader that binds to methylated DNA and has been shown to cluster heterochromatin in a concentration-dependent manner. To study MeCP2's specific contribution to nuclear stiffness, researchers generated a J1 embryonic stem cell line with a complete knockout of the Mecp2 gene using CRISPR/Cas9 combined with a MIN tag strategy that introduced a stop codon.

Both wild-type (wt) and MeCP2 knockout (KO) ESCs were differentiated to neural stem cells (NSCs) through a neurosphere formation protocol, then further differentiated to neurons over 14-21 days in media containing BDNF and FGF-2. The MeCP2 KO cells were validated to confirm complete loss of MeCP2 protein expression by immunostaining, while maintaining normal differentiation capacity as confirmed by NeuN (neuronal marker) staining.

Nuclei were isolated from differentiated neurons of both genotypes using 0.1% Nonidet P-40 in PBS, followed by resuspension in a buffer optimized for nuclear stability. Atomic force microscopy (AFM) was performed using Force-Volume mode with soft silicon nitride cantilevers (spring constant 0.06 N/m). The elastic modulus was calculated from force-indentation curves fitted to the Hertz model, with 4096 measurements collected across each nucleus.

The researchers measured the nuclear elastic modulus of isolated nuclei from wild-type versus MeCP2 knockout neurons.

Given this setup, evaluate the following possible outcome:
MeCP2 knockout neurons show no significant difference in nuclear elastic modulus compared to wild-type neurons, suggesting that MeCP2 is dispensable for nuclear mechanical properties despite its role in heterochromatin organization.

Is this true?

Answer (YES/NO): NO